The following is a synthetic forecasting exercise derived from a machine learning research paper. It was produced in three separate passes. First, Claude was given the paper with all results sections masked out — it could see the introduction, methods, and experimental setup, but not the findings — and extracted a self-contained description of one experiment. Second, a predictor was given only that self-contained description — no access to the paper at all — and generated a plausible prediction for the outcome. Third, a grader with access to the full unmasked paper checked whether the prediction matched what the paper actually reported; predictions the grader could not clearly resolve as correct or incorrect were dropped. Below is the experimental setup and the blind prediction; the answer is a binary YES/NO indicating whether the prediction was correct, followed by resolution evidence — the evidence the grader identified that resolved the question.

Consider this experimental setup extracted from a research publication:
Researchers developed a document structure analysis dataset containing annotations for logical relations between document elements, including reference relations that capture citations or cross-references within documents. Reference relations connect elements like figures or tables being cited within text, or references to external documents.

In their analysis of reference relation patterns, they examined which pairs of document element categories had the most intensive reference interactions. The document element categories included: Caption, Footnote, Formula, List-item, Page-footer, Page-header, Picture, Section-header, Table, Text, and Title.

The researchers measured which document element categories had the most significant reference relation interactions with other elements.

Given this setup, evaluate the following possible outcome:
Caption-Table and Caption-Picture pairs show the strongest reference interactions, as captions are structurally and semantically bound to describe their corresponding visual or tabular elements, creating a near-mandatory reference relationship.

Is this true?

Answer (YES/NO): NO